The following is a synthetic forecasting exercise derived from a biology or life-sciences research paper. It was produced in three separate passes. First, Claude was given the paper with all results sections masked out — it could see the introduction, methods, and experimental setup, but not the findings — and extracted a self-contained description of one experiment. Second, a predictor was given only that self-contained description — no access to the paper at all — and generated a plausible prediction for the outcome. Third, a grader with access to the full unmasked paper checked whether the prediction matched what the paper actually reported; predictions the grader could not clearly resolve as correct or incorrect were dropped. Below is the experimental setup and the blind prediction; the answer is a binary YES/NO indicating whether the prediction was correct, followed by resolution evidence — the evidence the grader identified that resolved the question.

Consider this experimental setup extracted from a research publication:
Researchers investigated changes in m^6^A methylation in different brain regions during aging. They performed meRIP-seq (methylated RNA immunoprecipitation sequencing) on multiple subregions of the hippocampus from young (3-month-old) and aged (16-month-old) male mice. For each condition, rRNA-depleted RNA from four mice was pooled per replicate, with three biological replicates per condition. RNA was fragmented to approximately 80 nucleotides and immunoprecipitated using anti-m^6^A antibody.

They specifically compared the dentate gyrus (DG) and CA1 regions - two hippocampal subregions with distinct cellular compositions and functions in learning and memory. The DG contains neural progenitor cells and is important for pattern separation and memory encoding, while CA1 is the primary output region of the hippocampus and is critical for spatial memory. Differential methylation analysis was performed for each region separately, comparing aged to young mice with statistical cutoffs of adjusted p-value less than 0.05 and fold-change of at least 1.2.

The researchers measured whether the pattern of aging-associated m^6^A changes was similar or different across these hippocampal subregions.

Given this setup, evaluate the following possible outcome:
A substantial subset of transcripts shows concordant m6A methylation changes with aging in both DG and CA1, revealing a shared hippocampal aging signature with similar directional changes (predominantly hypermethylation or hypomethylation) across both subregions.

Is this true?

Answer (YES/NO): NO